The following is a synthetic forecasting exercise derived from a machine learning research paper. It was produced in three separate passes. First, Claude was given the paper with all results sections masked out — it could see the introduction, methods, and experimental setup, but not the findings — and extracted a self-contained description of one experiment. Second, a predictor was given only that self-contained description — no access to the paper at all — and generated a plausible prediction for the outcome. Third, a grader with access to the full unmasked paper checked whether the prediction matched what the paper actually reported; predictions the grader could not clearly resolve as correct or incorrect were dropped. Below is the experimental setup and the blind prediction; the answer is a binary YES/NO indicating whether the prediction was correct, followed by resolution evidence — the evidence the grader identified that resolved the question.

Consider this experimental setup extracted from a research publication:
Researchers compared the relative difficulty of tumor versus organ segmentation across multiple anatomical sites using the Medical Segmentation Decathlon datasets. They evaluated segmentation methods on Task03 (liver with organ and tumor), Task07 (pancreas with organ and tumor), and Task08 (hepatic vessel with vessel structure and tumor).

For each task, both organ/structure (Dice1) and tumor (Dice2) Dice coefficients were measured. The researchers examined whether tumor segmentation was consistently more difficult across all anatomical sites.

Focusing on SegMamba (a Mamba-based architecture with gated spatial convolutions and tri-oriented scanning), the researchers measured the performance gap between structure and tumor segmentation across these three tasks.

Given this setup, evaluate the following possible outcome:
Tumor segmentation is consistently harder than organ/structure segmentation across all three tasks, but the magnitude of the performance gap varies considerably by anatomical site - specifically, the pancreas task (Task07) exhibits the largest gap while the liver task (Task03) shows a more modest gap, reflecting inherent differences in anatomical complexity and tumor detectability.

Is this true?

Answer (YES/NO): NO